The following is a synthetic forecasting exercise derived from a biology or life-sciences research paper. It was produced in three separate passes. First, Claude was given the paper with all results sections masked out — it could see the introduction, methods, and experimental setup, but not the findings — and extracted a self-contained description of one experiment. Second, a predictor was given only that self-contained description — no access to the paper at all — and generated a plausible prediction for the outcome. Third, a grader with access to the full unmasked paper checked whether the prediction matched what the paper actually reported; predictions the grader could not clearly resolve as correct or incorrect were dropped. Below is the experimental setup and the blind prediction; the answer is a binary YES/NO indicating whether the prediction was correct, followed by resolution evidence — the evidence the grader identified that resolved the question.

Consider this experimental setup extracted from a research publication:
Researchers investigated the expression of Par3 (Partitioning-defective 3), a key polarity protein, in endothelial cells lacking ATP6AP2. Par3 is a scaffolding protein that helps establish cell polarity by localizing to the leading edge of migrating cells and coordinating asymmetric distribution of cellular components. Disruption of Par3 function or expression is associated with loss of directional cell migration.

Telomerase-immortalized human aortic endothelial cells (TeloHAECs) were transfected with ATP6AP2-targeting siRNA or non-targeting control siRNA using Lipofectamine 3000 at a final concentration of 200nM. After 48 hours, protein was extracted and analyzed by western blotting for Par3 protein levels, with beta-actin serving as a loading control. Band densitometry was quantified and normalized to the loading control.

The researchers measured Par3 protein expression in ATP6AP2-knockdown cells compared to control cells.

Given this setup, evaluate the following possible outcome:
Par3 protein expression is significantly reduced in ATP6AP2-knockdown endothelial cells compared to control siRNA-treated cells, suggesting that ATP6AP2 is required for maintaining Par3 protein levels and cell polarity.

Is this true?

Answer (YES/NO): YES